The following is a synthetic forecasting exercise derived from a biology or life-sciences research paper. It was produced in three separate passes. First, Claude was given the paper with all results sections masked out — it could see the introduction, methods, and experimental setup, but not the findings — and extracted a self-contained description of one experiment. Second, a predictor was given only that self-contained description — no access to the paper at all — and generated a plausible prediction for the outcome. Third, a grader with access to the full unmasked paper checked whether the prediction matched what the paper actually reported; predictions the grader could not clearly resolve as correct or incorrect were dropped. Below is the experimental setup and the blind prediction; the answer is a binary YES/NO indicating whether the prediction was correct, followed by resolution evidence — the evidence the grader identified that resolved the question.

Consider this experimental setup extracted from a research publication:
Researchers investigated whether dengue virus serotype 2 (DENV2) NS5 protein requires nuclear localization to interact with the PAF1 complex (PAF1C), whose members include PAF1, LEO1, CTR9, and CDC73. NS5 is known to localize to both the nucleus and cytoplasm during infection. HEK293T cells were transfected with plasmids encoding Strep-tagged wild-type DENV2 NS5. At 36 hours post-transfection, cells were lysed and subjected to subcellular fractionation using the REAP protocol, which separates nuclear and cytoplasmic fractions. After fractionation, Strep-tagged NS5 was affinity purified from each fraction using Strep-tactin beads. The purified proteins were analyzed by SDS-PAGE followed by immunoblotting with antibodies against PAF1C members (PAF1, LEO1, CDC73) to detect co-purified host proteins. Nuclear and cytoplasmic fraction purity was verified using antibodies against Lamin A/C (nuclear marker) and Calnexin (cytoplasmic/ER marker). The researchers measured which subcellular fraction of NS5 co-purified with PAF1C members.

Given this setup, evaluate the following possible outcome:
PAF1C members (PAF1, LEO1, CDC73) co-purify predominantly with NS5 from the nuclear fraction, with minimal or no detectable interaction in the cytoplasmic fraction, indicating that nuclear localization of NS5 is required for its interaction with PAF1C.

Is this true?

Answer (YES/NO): YES